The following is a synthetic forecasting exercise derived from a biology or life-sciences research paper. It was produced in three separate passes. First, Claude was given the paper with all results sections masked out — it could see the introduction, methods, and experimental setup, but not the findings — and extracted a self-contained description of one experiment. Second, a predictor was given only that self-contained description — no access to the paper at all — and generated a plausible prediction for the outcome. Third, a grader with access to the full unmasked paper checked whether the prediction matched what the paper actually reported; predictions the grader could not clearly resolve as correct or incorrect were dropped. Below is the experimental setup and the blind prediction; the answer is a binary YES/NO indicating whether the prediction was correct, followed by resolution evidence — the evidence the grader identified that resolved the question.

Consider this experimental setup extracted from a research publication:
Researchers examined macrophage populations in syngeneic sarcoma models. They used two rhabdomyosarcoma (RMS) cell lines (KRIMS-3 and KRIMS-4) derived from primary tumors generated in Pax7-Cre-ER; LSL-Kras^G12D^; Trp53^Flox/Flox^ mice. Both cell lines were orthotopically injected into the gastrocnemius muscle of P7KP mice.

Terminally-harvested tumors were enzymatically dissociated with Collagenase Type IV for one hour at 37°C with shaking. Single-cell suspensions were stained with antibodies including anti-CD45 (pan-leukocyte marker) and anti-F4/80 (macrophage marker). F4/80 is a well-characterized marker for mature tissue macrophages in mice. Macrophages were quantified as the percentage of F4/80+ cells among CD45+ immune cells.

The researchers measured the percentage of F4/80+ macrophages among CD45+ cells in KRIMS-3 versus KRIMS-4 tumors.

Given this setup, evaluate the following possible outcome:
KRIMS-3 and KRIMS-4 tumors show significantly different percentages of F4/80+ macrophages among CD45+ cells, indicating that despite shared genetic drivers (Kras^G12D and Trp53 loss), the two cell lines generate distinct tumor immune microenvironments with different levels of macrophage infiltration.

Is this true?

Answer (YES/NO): NO